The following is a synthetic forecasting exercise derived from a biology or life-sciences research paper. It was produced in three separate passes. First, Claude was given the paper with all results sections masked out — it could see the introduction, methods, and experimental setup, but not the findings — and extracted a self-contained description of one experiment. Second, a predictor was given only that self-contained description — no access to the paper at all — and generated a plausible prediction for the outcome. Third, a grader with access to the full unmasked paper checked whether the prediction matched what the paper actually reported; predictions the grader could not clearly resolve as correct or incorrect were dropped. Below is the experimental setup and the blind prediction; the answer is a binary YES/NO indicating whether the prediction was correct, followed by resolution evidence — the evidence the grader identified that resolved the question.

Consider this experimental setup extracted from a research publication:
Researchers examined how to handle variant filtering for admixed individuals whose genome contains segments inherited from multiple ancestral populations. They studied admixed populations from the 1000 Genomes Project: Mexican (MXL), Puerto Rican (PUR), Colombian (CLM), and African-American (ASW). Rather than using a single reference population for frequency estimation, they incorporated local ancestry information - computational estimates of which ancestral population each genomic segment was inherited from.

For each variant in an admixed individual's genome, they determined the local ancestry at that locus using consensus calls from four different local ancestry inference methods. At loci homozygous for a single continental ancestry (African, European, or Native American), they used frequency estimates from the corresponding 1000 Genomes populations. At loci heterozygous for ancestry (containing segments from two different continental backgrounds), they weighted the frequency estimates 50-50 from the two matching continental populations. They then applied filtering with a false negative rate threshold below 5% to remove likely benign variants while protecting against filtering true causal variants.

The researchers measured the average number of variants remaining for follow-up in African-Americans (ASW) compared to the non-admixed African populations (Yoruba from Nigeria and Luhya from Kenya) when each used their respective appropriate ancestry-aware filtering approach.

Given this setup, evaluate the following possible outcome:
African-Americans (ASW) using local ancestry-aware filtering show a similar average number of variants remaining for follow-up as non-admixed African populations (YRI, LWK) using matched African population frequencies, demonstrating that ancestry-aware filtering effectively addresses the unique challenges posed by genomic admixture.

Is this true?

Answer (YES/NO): YES